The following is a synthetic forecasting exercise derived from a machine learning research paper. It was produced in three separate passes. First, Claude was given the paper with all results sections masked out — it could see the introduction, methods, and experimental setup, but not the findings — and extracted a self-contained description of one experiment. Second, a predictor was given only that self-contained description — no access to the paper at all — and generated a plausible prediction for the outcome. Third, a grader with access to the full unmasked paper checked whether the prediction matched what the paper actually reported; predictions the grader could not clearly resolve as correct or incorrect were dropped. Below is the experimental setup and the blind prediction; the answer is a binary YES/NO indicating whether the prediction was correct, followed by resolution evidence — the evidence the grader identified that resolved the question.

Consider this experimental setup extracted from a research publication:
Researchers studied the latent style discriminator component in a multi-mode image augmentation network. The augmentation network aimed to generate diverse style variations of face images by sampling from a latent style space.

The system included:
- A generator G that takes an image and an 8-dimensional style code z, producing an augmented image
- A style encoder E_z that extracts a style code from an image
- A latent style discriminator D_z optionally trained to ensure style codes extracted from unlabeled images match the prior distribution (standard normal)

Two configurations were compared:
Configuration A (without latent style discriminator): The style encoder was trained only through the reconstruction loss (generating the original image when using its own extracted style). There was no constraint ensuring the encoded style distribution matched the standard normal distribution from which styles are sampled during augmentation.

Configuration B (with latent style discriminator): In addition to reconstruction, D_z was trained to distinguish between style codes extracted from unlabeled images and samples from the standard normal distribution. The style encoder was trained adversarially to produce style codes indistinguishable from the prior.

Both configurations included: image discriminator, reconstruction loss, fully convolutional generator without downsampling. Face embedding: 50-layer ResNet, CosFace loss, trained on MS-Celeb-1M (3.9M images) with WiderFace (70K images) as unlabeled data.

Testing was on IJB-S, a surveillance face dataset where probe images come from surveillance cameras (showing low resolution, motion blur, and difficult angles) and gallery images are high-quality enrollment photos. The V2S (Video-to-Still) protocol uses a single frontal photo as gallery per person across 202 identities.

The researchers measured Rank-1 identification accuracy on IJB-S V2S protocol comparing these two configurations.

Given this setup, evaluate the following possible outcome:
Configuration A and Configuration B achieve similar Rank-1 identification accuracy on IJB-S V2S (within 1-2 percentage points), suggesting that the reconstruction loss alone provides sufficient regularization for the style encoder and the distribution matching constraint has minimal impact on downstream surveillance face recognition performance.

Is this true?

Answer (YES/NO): YES